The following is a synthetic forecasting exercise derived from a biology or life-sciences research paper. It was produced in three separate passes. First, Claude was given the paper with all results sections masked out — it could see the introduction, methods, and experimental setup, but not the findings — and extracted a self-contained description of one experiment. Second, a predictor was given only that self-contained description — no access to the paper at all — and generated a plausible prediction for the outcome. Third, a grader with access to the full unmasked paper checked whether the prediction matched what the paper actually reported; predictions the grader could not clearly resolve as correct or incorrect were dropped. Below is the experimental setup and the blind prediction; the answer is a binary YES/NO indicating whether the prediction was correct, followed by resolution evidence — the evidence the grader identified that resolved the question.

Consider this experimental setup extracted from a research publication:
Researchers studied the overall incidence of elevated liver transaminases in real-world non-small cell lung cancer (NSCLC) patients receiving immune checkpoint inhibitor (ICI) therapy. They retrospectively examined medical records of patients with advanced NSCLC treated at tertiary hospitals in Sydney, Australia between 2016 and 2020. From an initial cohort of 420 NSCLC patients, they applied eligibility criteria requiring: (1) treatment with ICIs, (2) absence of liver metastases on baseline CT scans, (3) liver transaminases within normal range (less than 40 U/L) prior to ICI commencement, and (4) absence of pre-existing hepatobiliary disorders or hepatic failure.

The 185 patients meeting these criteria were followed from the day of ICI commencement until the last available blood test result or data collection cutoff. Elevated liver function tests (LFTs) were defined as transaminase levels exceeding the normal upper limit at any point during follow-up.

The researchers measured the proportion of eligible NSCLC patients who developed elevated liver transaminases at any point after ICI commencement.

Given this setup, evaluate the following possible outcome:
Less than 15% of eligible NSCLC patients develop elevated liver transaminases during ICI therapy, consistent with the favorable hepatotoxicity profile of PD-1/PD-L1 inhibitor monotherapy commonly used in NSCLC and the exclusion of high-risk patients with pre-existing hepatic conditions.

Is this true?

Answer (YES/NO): NO